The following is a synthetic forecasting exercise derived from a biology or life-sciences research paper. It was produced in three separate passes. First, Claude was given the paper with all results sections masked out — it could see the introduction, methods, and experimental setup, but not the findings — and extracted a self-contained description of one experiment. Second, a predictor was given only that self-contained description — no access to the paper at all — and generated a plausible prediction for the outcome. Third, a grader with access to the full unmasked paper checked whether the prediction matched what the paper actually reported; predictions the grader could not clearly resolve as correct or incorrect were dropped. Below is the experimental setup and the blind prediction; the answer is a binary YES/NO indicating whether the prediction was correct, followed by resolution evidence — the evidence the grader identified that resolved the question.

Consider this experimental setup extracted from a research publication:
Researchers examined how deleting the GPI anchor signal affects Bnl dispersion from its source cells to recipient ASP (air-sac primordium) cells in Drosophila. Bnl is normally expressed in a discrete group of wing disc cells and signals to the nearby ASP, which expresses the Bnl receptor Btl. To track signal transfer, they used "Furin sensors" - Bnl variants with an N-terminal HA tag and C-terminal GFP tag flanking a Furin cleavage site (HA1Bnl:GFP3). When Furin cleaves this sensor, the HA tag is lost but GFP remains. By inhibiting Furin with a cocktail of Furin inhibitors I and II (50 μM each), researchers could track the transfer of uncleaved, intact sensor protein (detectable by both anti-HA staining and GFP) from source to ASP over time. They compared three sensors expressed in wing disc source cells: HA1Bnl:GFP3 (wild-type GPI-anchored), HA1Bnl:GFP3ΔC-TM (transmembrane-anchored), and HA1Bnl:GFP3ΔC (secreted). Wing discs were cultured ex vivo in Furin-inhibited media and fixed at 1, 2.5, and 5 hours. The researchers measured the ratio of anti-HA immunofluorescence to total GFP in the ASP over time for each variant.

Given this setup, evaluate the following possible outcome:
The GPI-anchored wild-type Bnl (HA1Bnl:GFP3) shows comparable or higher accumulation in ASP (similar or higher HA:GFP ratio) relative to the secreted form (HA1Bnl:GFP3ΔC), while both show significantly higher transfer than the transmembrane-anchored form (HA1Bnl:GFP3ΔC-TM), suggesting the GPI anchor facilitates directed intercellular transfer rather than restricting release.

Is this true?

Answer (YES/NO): NO